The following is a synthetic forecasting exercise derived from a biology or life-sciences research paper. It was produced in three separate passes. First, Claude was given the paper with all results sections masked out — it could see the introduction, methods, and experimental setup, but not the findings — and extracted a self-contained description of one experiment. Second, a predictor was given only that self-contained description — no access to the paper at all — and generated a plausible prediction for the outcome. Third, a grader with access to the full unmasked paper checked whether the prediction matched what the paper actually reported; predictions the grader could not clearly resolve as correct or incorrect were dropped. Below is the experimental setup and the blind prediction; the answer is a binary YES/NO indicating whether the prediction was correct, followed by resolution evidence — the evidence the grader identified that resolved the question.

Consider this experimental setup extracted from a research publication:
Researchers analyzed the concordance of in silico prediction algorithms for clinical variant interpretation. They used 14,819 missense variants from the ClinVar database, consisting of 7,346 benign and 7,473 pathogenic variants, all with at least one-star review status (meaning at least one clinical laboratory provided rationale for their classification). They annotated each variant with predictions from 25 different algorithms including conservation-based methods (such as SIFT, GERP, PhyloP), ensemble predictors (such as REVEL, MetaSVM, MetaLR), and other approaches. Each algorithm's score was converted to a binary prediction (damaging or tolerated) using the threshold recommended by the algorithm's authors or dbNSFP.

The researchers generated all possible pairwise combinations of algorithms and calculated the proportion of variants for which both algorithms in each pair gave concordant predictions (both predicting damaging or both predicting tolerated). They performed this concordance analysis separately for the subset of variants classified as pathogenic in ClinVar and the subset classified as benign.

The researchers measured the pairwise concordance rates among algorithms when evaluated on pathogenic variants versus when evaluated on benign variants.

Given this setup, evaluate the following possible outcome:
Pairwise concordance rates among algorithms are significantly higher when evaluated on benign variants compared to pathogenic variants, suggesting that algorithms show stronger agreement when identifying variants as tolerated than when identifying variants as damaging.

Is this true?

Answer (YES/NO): NO